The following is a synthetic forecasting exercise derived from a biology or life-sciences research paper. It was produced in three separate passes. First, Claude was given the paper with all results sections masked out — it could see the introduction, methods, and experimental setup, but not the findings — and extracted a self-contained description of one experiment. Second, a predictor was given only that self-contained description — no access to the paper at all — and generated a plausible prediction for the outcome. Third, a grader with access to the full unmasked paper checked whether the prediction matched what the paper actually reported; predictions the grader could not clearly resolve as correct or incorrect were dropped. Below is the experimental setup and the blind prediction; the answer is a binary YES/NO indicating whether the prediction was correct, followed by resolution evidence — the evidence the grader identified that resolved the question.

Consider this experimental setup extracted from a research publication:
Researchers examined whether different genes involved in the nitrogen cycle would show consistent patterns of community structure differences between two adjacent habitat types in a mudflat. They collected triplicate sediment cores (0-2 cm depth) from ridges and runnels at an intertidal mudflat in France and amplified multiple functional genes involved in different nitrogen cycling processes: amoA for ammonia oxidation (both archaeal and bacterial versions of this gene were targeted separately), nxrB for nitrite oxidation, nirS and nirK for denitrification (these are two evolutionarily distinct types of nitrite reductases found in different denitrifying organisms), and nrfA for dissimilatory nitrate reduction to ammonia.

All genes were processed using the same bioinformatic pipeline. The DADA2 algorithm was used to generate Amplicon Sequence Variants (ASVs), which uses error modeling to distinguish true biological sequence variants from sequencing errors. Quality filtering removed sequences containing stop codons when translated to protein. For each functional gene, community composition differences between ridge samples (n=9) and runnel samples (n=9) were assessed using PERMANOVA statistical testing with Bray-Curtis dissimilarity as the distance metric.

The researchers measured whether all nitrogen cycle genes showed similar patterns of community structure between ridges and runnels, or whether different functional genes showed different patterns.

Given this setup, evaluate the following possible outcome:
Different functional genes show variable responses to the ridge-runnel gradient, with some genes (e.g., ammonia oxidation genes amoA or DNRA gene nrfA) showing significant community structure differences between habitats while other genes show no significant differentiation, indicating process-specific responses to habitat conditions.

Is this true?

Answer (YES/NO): YES